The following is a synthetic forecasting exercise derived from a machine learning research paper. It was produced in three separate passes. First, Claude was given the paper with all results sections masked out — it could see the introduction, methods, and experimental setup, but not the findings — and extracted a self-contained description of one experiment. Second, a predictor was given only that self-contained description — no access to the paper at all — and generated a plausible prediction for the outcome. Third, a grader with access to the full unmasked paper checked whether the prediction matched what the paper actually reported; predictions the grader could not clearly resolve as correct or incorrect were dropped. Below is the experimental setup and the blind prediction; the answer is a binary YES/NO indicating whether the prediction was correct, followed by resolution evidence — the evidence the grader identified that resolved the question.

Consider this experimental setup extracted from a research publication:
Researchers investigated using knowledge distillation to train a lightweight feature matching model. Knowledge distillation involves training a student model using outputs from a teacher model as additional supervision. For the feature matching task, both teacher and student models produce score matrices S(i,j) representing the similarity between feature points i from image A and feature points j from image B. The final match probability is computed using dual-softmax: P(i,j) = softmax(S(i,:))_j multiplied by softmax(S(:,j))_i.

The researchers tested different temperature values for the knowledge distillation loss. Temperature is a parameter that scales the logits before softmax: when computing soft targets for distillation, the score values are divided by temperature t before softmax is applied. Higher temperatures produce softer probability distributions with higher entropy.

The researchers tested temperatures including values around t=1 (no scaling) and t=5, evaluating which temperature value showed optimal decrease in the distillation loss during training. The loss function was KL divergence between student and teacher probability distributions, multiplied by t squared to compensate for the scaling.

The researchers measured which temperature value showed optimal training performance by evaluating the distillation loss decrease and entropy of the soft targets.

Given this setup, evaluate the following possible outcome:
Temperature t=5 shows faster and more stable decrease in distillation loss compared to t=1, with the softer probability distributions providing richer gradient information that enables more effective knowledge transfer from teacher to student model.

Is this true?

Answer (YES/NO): YES